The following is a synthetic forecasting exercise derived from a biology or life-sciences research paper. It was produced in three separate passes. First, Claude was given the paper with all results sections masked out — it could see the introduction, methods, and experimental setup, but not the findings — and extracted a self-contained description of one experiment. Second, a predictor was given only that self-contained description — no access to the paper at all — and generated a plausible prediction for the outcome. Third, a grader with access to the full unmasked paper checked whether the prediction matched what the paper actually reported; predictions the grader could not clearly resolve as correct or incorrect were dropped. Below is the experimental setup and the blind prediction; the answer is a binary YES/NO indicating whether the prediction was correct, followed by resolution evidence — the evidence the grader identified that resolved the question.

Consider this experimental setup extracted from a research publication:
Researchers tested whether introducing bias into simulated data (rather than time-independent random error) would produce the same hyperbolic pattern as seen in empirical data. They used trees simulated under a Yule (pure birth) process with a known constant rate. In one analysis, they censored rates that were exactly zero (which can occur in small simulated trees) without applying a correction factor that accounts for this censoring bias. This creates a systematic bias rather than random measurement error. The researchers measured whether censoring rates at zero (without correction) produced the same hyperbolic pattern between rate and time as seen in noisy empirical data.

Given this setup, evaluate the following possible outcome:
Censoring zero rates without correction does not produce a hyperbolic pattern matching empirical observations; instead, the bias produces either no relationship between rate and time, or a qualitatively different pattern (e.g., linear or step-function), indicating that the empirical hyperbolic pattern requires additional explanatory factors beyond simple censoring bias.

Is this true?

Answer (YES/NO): YES